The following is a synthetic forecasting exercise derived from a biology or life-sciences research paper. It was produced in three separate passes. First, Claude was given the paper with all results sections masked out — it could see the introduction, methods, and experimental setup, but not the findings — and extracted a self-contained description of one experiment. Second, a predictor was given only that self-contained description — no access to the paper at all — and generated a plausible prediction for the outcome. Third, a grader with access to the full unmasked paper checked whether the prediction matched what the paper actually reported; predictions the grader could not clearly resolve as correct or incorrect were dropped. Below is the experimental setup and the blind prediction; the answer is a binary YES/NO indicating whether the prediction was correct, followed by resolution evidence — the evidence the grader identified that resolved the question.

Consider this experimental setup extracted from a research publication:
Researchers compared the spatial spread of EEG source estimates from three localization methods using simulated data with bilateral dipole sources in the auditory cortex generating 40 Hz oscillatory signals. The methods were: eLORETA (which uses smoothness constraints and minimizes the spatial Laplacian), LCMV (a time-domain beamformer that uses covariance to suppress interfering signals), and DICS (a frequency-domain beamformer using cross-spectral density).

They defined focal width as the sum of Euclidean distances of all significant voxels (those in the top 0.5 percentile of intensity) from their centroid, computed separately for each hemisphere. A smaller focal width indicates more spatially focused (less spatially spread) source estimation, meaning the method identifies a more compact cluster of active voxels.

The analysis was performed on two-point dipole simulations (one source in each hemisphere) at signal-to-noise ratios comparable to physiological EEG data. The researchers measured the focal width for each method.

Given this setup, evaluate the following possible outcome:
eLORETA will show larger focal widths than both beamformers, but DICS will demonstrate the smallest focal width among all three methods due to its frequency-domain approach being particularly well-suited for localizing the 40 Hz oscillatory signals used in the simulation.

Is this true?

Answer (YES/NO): NO